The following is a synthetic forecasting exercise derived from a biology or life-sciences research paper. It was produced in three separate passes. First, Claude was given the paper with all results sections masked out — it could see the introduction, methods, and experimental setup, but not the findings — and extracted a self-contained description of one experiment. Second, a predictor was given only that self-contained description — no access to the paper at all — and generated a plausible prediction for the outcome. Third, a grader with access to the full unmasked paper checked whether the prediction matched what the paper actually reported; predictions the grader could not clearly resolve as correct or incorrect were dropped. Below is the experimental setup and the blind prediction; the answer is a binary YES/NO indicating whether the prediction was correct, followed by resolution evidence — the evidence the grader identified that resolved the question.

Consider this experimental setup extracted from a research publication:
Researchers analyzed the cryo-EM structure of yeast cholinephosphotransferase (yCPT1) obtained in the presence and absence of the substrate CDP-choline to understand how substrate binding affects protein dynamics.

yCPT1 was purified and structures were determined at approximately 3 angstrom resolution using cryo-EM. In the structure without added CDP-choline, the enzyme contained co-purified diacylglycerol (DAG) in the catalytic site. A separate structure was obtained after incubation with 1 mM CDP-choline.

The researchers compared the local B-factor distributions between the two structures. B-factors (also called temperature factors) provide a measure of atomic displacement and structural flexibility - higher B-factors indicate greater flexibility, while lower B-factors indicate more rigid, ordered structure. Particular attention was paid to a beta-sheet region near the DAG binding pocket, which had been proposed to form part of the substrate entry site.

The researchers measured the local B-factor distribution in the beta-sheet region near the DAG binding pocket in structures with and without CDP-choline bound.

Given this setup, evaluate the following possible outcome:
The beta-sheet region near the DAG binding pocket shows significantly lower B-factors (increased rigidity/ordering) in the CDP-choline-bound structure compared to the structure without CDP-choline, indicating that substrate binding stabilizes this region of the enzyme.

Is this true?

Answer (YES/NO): YES